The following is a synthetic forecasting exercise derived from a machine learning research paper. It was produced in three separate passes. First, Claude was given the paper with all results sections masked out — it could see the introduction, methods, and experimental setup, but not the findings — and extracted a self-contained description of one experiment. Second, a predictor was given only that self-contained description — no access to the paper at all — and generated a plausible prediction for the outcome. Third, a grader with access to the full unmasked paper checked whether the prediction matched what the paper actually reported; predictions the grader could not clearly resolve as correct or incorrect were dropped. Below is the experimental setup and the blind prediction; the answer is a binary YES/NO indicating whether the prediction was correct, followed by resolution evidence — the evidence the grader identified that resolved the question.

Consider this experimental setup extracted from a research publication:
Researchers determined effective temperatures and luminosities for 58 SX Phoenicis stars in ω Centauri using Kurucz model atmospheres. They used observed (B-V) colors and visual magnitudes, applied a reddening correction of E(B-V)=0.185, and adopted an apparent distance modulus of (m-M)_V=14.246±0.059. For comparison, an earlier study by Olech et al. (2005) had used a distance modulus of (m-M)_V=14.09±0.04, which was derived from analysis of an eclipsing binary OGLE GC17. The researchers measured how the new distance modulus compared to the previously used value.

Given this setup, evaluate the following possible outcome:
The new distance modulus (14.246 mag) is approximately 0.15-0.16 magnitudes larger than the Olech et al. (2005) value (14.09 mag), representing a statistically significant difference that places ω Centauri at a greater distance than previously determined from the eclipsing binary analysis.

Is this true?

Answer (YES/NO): YES